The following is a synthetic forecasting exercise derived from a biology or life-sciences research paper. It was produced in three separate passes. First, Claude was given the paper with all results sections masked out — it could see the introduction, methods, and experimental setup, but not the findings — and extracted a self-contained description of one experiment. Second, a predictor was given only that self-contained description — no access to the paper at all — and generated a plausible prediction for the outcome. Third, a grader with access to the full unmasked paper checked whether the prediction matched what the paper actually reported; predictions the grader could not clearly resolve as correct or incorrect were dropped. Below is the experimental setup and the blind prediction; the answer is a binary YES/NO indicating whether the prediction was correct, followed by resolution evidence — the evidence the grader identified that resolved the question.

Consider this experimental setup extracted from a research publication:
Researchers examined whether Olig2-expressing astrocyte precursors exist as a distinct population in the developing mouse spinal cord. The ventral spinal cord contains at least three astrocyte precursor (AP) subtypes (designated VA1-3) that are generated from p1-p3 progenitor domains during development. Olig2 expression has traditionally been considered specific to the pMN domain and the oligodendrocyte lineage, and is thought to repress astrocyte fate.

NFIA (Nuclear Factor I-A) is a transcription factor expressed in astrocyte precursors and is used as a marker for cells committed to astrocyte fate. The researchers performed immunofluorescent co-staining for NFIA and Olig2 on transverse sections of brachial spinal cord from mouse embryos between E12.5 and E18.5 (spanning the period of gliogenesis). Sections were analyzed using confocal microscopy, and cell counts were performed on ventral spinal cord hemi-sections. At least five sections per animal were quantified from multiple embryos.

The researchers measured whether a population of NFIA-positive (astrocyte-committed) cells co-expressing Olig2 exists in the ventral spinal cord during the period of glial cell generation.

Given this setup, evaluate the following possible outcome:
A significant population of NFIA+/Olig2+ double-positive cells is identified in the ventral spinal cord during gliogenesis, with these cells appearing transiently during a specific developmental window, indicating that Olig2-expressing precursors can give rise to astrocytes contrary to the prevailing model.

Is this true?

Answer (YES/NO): NO